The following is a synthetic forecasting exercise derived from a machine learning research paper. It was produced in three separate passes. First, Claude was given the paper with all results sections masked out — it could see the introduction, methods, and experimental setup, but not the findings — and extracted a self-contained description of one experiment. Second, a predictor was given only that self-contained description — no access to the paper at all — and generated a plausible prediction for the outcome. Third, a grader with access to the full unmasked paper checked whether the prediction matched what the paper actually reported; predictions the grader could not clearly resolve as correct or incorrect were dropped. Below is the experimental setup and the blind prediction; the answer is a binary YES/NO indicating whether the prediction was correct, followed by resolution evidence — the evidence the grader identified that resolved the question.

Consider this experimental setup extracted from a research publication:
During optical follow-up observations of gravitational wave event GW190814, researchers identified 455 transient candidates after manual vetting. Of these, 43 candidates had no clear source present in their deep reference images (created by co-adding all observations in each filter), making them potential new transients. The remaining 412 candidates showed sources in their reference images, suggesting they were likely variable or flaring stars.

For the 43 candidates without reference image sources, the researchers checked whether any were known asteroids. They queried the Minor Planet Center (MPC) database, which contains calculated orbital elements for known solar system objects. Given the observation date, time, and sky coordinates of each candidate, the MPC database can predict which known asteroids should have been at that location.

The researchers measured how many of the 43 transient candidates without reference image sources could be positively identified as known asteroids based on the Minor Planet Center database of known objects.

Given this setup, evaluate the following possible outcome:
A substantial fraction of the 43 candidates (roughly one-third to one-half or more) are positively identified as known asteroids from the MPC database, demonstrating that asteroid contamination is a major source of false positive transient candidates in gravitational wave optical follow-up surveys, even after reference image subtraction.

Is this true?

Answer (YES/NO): YES